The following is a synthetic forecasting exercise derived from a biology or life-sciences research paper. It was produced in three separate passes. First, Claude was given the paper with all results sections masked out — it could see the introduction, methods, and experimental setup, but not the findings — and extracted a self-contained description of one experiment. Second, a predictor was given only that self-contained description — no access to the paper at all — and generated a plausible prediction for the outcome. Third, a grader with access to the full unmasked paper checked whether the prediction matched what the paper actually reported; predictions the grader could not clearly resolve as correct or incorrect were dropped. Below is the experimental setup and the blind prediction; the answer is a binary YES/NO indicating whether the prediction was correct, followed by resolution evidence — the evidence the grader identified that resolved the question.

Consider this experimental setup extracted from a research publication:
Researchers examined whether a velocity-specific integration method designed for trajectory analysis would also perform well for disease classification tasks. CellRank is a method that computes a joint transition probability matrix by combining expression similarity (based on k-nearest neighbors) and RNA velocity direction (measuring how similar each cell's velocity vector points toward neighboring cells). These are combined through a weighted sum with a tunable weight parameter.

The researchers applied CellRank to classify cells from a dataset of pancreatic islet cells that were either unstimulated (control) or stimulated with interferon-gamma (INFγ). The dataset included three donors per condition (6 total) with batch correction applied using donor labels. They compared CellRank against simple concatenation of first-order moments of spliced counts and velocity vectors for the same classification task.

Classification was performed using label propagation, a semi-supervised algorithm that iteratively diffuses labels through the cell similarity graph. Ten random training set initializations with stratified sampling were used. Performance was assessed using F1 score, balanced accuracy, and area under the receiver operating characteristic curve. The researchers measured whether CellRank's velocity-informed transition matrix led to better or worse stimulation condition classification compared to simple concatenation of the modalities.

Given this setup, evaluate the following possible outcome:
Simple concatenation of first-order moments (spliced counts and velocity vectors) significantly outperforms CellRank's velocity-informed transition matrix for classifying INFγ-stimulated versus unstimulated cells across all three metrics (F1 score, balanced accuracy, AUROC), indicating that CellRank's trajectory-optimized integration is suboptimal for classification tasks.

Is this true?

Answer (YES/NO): NO